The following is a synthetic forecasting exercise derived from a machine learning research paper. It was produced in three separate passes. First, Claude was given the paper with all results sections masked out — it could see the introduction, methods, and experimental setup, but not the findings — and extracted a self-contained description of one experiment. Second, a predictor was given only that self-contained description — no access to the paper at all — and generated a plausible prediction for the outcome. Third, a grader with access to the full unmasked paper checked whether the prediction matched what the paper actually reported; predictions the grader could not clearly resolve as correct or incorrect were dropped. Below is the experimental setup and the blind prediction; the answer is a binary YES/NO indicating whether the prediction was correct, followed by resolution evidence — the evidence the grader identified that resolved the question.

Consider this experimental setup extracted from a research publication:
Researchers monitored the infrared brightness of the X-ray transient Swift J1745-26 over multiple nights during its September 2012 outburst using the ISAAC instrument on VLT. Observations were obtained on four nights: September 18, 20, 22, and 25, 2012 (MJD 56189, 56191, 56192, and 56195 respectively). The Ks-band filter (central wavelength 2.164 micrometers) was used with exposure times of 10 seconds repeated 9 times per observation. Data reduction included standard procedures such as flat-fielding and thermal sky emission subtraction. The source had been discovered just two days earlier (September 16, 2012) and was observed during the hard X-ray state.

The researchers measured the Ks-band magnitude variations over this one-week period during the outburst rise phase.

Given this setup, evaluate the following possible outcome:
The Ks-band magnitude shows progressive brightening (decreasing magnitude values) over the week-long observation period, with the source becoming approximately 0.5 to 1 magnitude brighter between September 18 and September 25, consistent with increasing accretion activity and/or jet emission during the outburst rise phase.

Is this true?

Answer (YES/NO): NO